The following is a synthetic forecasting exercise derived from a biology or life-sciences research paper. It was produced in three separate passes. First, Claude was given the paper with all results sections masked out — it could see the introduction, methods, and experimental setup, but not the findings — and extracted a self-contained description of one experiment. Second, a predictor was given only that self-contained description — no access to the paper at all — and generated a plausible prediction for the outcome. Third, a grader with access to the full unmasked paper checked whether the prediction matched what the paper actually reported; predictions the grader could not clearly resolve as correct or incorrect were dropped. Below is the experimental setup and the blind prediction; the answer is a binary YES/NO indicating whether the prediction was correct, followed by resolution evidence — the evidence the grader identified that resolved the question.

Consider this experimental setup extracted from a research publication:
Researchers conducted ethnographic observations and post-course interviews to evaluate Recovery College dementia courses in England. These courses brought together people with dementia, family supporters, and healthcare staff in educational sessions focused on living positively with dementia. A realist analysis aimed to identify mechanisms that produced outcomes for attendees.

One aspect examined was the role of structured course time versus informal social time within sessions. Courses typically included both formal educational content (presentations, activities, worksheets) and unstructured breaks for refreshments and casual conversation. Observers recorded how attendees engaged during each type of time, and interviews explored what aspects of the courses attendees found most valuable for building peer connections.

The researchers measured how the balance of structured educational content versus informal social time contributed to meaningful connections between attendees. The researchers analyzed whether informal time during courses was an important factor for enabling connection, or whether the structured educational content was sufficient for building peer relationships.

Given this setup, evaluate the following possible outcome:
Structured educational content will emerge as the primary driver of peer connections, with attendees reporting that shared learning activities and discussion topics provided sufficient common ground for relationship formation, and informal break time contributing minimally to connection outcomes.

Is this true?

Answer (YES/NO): NO